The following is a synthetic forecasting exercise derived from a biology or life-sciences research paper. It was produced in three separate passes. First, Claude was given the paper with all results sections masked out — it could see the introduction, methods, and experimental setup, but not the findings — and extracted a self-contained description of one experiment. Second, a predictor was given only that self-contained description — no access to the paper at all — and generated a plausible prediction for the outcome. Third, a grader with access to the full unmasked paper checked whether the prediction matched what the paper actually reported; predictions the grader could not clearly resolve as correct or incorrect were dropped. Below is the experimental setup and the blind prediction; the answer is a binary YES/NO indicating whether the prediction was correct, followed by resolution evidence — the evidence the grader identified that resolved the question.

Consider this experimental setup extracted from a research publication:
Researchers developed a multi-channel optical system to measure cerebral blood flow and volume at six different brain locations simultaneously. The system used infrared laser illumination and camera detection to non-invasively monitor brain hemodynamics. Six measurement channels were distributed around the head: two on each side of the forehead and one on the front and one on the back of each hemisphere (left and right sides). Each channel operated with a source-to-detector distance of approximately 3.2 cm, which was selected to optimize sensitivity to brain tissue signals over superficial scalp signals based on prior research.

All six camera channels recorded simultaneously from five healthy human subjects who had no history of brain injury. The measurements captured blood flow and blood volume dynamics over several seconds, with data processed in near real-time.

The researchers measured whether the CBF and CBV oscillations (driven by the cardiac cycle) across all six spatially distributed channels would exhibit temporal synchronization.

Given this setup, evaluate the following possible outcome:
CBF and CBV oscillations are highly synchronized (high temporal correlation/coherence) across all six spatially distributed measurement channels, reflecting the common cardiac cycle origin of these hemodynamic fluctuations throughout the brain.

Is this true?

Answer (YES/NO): YES